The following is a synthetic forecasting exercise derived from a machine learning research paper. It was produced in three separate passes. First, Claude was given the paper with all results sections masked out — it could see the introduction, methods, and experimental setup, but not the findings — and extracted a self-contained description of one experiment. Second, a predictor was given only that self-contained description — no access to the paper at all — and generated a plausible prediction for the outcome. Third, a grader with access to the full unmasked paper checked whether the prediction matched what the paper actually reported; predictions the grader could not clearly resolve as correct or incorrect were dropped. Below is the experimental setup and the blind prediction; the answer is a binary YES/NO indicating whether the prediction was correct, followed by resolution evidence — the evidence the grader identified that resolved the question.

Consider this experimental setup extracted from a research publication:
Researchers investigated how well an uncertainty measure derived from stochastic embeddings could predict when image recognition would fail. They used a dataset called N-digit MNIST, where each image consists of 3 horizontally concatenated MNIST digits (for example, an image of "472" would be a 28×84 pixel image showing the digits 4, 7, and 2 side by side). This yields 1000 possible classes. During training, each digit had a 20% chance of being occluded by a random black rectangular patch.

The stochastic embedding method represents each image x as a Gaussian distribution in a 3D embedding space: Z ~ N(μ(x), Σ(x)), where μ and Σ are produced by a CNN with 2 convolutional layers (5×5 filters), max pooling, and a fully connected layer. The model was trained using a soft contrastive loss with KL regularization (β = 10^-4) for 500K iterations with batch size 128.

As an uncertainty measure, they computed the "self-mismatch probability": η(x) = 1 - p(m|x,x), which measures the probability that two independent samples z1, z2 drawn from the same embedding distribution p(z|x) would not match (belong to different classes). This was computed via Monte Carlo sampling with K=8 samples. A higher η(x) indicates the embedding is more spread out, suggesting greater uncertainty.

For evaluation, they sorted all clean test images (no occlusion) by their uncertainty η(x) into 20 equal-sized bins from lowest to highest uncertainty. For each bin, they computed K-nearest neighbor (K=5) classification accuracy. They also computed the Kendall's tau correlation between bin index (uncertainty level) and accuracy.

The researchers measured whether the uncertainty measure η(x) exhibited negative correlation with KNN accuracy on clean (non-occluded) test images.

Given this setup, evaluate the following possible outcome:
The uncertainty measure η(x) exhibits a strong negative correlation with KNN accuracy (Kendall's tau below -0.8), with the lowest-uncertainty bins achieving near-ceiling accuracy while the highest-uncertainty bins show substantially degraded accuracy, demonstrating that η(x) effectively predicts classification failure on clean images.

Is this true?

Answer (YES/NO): NO